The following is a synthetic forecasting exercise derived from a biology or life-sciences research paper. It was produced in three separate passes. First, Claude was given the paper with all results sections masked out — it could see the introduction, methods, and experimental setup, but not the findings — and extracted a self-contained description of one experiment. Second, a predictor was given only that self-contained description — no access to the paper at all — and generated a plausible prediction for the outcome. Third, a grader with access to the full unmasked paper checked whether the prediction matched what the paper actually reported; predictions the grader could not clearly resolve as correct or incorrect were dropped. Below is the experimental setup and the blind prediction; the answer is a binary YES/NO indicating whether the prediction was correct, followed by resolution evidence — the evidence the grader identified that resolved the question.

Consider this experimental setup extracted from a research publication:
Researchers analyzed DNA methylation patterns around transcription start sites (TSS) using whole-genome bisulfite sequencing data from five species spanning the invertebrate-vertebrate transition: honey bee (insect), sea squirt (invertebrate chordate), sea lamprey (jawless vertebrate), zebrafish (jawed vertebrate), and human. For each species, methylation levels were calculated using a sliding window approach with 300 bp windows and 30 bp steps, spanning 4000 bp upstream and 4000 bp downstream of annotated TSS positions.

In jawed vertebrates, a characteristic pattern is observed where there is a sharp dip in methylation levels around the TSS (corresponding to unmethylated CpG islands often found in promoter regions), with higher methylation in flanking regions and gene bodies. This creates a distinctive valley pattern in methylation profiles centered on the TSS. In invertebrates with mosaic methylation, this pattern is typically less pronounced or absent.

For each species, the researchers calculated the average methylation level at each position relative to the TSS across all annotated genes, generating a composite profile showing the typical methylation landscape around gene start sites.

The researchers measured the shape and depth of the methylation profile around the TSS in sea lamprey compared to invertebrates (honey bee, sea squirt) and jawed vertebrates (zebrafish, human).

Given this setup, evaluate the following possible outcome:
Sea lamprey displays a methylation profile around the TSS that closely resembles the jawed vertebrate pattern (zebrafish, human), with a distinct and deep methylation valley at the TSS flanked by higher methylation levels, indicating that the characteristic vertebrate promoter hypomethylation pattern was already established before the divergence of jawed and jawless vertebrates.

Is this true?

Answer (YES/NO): NO